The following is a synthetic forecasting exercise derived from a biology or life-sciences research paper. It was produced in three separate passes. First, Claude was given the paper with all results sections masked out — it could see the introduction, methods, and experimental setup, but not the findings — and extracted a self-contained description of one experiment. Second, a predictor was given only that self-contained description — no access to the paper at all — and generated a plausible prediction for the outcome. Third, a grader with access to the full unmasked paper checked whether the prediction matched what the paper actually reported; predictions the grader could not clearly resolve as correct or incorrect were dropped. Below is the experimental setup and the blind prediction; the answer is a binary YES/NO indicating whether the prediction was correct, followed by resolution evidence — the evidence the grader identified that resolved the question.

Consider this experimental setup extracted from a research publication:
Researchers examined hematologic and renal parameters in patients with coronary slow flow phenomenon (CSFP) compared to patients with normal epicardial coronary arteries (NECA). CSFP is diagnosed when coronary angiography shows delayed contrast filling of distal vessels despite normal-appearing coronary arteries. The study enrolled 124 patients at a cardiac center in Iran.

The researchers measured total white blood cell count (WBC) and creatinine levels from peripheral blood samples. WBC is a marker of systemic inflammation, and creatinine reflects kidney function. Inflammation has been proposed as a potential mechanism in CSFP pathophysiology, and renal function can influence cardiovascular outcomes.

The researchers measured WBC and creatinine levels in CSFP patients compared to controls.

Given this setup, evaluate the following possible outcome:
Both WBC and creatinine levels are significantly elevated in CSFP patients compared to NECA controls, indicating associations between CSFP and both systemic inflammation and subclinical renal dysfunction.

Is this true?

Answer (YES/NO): NO